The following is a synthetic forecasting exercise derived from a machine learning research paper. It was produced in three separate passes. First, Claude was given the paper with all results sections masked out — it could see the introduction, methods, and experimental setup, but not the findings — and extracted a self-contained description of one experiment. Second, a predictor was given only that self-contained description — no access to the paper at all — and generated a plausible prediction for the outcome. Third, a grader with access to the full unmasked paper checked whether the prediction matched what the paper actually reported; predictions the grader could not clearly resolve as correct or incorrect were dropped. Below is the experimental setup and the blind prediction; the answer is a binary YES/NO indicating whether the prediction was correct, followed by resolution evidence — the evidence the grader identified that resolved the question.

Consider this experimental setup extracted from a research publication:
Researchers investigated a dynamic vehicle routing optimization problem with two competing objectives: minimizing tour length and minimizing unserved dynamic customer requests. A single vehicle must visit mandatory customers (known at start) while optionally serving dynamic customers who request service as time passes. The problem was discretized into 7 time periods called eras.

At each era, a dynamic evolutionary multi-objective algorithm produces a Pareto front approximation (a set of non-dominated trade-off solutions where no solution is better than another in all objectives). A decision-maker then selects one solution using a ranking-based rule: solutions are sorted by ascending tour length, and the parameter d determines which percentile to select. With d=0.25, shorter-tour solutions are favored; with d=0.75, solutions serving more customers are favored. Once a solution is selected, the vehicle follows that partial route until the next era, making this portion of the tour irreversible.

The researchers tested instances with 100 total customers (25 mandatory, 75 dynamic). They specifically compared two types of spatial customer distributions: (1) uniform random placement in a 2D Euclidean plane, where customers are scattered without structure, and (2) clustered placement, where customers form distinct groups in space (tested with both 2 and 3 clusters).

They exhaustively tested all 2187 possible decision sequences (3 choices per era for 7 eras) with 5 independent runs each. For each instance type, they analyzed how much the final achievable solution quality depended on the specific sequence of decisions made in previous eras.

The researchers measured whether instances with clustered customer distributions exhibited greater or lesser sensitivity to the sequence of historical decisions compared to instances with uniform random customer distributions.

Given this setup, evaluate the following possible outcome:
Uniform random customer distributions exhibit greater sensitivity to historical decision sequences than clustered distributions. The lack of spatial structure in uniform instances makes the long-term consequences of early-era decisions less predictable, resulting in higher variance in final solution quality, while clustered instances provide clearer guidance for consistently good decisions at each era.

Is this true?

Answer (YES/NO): NO